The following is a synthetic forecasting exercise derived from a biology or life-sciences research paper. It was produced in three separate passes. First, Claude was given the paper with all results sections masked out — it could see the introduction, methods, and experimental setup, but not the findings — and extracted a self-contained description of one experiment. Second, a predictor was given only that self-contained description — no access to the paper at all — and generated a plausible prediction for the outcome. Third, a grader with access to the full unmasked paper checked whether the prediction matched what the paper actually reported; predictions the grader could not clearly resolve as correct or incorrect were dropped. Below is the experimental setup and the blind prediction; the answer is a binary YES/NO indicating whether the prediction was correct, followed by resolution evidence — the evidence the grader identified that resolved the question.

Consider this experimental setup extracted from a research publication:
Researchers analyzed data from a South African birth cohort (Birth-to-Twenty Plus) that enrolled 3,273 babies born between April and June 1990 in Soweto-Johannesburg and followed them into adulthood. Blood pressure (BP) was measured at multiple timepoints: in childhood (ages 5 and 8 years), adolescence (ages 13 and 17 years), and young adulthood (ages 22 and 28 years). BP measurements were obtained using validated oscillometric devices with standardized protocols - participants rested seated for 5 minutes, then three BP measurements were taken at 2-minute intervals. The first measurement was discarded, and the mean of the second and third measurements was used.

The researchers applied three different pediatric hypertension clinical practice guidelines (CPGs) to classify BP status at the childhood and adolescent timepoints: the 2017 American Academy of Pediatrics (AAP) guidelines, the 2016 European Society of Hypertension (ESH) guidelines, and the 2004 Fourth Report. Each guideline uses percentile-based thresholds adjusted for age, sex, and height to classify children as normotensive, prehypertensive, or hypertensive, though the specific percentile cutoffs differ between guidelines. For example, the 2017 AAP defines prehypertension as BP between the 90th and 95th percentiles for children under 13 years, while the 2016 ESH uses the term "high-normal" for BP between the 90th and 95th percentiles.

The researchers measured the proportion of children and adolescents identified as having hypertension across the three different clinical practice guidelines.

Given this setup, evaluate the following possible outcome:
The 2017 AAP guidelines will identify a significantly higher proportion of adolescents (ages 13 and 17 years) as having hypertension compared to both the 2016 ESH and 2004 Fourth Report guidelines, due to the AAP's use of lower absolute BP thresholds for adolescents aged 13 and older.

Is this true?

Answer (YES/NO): YES